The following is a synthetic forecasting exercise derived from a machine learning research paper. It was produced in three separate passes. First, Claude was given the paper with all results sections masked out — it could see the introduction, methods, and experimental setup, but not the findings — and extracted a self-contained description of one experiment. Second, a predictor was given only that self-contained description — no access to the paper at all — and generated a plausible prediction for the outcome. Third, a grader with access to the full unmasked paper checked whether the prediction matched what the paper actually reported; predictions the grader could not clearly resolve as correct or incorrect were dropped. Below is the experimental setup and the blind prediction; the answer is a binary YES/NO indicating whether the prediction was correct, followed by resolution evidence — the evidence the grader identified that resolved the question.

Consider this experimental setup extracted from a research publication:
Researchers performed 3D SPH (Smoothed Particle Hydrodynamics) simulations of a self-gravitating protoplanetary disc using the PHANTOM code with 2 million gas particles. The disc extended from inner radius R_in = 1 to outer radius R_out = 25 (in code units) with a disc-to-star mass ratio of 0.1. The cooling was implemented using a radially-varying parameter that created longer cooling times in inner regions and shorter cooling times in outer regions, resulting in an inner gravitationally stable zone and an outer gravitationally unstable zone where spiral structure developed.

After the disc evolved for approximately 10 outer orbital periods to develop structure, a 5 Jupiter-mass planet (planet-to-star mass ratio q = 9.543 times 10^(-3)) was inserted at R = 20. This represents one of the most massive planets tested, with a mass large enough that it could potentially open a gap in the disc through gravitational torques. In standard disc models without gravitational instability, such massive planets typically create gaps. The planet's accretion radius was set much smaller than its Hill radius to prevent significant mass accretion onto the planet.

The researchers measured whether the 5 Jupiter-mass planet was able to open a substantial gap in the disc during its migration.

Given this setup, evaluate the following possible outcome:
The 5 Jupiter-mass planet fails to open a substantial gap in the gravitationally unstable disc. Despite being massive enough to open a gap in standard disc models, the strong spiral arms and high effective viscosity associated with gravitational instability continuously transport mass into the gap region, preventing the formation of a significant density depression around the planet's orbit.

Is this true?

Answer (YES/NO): YES